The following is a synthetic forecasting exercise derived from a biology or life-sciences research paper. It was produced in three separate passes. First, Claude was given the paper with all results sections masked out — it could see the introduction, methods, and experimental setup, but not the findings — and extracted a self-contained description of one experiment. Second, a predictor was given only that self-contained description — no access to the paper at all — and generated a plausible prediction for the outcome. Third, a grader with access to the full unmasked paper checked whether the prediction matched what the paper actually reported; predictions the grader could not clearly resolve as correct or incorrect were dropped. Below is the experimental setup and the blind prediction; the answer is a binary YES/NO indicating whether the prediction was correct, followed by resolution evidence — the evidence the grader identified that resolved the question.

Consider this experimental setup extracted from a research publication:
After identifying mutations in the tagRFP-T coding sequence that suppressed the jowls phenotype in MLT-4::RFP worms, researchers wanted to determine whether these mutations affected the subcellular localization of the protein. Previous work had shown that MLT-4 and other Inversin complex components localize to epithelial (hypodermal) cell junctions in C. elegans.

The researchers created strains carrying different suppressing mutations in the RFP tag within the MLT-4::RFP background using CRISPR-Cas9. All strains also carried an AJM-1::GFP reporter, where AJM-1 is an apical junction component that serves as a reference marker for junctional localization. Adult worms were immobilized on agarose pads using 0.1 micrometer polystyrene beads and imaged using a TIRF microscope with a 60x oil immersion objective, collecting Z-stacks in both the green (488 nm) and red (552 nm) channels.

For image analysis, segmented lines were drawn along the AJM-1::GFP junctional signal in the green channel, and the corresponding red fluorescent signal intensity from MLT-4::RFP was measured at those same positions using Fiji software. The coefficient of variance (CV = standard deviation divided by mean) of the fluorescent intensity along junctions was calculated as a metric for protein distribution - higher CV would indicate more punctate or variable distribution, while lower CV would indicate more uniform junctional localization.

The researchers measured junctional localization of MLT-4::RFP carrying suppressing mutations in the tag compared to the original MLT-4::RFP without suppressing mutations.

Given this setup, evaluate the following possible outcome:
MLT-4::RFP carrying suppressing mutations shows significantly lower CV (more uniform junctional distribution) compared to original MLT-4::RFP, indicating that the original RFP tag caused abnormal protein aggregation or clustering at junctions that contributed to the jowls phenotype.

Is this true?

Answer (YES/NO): NO